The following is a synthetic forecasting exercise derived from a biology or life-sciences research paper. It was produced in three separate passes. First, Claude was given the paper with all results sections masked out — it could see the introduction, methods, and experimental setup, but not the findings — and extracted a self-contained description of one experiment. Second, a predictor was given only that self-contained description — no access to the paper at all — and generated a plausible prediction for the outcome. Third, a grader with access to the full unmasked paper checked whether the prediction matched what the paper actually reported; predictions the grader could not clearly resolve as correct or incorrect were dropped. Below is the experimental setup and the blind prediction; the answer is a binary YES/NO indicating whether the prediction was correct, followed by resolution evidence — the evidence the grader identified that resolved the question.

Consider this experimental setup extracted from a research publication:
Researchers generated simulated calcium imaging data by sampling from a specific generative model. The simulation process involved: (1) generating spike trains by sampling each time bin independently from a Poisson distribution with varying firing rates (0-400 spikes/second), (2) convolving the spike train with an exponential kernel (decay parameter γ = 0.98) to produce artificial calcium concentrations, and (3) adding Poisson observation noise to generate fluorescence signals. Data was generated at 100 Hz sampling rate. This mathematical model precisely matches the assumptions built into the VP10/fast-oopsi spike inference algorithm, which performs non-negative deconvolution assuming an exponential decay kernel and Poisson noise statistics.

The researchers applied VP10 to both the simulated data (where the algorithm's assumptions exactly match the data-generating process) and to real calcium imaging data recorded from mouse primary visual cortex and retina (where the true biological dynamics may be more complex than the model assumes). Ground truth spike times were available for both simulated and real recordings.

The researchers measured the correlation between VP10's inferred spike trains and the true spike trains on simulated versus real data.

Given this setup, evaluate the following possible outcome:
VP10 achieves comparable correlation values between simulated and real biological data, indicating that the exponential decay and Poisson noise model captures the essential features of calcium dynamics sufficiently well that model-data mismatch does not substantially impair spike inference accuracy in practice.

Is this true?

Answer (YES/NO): NO